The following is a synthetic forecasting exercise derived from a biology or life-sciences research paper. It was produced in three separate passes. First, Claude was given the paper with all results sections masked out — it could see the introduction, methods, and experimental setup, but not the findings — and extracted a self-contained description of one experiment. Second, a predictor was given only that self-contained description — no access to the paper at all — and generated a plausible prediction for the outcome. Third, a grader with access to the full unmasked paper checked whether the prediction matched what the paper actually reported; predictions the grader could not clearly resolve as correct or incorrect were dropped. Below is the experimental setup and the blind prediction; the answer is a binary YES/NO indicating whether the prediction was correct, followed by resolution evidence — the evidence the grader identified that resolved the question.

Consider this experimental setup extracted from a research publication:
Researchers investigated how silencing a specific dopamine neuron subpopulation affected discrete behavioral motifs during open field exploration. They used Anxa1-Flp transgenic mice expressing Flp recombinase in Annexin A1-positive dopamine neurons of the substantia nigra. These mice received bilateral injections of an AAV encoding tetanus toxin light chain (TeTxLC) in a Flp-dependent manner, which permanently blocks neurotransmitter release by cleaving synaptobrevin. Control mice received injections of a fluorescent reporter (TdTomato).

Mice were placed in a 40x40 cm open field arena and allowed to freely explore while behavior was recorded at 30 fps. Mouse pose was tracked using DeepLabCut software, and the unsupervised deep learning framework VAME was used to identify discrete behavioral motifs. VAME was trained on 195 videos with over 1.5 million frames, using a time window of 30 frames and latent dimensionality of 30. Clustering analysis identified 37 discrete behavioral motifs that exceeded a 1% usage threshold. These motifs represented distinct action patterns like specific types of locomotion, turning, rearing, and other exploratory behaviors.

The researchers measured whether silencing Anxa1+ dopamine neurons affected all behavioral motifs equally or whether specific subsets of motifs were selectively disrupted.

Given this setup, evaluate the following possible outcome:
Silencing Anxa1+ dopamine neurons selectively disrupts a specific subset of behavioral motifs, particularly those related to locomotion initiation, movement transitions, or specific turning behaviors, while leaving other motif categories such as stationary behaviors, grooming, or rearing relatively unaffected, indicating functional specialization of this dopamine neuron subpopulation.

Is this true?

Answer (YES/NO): NO